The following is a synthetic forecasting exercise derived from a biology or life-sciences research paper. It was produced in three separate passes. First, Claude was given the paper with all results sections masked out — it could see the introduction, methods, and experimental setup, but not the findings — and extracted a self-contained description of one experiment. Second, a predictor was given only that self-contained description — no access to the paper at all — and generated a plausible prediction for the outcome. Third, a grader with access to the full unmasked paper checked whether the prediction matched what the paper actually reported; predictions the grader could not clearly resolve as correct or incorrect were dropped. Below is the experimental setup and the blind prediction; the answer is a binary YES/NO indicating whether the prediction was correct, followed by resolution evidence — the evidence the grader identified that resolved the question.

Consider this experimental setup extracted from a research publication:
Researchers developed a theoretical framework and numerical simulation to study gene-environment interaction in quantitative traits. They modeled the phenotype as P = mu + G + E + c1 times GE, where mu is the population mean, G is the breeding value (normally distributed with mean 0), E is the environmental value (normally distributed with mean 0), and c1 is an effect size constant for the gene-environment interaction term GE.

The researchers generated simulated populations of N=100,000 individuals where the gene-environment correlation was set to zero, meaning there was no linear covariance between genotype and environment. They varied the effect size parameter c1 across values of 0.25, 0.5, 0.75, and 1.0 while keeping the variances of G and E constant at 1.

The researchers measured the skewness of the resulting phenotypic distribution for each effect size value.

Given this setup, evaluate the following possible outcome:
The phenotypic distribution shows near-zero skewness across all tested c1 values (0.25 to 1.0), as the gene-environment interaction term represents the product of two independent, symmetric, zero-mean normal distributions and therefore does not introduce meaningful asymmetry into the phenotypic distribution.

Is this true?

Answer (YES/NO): NO